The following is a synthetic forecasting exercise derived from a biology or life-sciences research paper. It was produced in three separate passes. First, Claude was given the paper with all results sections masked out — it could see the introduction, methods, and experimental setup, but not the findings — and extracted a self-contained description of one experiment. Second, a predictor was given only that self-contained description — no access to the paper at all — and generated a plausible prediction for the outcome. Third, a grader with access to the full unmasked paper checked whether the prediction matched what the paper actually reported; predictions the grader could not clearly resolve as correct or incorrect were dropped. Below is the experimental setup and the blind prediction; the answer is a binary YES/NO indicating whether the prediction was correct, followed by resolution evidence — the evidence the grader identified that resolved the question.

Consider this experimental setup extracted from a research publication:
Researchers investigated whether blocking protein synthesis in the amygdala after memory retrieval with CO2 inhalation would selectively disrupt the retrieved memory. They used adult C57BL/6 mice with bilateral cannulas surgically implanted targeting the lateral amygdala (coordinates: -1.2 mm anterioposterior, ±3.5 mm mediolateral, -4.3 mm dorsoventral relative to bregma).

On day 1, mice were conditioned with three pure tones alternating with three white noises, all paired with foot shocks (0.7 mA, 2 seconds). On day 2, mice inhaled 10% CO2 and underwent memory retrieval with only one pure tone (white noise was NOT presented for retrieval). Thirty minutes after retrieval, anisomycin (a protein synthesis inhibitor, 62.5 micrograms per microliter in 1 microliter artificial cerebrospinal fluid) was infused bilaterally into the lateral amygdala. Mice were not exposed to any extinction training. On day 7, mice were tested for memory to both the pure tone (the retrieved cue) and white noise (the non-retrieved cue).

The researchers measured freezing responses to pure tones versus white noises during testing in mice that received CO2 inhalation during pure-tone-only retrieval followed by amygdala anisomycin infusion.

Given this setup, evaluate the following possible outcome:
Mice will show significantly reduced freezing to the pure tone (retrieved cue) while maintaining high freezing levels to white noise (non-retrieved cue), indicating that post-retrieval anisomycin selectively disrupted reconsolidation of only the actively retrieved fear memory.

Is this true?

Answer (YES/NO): YES